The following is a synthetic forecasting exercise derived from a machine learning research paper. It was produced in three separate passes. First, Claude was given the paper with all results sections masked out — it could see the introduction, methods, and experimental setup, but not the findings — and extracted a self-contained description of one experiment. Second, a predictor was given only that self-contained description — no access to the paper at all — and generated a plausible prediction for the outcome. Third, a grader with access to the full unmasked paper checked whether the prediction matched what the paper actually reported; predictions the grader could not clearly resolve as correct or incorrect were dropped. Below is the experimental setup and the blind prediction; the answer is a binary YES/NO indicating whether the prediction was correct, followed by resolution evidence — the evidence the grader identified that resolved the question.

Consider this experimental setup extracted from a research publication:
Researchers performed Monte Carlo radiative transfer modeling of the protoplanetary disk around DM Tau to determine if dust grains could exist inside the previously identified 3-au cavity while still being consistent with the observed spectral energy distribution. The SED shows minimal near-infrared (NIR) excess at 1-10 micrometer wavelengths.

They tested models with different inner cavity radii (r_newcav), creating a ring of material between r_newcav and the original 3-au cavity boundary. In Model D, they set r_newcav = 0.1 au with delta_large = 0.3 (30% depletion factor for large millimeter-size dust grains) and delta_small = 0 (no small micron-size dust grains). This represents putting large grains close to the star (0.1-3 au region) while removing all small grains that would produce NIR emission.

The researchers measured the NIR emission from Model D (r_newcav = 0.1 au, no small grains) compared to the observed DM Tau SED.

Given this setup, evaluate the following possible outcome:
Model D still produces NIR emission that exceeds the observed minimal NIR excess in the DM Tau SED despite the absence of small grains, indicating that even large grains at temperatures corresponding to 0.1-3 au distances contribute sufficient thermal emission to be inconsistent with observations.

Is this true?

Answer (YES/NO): YES